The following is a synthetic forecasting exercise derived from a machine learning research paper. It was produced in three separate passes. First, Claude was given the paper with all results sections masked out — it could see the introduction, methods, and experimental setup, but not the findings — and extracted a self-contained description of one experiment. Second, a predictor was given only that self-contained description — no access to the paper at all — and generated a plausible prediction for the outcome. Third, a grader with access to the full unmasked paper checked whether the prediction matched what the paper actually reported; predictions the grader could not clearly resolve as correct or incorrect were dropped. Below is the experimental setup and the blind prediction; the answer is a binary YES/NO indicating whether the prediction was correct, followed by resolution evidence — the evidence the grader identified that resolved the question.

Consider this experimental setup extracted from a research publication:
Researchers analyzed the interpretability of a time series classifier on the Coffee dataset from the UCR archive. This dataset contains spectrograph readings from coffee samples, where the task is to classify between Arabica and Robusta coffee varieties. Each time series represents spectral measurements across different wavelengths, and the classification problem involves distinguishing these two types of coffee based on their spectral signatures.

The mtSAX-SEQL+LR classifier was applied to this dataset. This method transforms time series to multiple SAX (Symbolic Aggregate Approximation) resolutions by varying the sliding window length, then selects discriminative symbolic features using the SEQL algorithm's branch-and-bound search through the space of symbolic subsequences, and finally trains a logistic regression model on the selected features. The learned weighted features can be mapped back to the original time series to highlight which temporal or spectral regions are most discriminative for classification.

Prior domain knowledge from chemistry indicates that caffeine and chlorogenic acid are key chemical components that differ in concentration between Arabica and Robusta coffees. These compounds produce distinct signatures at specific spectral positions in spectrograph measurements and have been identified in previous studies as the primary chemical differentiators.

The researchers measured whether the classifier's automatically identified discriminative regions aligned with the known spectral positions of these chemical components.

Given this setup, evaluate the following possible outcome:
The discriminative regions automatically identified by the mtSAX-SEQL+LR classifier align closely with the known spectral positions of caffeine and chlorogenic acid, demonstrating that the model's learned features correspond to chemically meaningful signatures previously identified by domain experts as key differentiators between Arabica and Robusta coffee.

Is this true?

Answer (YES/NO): YES